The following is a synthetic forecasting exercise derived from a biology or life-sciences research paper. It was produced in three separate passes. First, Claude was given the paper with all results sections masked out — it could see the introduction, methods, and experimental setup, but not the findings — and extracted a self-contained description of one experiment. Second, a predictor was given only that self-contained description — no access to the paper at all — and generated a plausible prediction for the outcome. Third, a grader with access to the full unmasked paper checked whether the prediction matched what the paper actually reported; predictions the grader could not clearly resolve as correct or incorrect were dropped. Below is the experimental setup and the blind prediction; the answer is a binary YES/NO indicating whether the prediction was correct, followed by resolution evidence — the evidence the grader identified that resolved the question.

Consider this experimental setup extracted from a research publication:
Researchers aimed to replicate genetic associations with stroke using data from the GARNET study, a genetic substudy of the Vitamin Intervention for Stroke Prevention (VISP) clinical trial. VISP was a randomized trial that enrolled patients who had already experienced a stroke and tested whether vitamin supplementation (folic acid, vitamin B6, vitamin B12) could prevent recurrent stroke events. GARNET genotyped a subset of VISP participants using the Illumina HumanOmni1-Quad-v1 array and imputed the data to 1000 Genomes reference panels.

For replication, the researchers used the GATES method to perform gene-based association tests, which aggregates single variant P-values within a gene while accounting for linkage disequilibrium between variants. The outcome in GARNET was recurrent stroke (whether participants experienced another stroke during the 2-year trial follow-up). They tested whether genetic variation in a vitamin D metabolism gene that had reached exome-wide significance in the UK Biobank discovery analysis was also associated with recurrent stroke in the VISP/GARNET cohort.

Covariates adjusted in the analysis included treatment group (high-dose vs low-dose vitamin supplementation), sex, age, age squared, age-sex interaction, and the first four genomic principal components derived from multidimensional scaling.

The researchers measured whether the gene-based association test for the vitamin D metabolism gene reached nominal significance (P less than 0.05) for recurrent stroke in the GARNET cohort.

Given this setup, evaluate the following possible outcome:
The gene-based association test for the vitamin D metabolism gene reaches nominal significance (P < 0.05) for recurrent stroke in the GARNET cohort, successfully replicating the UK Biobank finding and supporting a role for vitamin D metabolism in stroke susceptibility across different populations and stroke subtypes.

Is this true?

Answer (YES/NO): YES